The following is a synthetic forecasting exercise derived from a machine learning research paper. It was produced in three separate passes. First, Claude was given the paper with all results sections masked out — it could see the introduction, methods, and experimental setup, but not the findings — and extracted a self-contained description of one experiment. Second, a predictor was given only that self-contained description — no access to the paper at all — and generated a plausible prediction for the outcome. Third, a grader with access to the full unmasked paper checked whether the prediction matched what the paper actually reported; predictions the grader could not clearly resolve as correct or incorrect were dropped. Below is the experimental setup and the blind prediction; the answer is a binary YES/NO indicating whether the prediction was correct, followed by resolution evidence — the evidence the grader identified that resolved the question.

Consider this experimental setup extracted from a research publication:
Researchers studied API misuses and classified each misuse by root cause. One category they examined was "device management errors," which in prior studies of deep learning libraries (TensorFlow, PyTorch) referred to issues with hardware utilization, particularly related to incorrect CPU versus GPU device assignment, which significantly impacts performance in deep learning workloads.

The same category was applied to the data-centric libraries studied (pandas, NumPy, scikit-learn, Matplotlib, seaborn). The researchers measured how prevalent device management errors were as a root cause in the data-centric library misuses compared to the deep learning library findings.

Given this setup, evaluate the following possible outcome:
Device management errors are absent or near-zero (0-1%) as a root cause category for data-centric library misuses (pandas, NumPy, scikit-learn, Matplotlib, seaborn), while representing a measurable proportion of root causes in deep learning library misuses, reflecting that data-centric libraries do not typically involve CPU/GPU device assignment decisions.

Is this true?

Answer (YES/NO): NO